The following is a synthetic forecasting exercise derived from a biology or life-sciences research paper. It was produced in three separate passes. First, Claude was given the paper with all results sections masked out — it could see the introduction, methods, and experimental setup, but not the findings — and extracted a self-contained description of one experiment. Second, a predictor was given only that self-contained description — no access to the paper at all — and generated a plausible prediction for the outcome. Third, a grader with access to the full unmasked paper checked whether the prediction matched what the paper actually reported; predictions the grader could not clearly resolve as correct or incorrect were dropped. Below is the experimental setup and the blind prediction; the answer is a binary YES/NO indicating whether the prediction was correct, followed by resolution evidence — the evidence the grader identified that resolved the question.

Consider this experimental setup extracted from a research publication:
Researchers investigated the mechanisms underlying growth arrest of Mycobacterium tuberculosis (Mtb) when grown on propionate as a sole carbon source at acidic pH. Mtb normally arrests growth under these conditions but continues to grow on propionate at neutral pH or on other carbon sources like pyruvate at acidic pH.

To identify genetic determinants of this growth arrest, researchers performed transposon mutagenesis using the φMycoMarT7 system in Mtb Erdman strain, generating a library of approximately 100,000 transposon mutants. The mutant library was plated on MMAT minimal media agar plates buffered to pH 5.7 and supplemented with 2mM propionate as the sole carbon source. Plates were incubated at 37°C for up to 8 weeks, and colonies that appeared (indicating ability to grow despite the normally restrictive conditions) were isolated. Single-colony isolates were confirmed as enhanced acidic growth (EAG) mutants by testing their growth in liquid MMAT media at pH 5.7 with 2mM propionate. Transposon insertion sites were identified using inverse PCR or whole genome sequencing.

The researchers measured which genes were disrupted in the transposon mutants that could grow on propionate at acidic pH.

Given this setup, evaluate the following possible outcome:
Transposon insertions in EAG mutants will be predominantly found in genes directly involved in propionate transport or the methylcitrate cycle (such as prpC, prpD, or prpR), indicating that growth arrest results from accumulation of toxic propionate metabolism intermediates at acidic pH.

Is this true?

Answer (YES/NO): NO